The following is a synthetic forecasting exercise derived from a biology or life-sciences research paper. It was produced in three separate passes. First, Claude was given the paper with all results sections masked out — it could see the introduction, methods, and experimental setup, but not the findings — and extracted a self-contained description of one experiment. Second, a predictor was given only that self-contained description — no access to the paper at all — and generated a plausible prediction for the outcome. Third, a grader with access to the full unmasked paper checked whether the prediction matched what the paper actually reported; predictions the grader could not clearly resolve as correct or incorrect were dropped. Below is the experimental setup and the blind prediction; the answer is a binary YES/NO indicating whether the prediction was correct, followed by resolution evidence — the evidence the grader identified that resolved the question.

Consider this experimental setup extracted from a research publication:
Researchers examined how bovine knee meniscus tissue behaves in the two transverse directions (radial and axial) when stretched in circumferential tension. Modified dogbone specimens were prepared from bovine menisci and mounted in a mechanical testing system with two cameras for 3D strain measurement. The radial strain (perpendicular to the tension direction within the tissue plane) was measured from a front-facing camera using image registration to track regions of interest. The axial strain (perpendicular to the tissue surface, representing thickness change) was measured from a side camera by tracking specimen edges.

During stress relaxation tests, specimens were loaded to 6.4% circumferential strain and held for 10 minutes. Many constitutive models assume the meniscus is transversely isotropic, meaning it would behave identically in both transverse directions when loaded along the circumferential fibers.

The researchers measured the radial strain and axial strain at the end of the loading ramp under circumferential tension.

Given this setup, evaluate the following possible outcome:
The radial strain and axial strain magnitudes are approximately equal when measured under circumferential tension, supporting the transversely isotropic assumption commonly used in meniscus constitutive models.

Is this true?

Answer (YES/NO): NO